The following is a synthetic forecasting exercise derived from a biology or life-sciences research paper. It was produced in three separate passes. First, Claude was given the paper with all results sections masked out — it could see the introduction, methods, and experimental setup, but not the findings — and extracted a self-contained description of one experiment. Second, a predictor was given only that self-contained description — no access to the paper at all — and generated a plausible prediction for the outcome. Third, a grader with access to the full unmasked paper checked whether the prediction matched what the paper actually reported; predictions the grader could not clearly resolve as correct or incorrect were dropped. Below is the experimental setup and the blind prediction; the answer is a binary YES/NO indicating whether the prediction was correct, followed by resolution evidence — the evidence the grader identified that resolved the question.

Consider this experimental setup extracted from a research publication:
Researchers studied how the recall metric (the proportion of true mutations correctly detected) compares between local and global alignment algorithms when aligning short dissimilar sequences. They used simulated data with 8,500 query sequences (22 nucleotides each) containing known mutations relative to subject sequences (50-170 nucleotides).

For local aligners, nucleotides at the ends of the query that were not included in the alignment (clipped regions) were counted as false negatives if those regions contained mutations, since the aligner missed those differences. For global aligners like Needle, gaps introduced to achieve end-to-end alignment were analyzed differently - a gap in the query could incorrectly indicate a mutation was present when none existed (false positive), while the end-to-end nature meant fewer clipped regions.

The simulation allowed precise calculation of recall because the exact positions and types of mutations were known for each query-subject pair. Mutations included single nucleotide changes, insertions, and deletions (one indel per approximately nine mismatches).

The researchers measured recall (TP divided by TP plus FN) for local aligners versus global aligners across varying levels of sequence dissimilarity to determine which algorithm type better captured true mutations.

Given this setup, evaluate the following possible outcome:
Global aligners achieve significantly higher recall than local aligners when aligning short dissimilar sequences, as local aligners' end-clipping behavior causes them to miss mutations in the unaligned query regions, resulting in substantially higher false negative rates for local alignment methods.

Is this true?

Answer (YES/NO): NO